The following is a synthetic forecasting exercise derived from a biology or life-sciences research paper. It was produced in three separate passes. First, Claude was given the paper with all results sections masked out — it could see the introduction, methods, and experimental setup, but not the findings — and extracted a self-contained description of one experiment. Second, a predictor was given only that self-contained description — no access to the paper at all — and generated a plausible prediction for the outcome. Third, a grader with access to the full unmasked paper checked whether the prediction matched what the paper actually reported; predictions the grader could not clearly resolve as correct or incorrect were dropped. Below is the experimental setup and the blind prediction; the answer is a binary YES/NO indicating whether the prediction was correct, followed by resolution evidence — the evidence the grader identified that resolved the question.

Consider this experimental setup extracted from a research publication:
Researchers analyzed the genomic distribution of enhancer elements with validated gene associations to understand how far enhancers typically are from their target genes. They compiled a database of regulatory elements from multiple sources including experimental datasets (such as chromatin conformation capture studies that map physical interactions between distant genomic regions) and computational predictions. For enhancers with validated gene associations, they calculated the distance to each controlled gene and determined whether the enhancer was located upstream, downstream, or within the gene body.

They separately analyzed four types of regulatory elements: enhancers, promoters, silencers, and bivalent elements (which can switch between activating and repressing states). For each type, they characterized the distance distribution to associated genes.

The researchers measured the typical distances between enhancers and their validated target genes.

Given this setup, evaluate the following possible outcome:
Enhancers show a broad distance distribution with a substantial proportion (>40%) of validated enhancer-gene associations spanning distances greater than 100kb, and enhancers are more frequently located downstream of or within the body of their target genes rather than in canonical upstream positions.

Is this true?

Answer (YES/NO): NO